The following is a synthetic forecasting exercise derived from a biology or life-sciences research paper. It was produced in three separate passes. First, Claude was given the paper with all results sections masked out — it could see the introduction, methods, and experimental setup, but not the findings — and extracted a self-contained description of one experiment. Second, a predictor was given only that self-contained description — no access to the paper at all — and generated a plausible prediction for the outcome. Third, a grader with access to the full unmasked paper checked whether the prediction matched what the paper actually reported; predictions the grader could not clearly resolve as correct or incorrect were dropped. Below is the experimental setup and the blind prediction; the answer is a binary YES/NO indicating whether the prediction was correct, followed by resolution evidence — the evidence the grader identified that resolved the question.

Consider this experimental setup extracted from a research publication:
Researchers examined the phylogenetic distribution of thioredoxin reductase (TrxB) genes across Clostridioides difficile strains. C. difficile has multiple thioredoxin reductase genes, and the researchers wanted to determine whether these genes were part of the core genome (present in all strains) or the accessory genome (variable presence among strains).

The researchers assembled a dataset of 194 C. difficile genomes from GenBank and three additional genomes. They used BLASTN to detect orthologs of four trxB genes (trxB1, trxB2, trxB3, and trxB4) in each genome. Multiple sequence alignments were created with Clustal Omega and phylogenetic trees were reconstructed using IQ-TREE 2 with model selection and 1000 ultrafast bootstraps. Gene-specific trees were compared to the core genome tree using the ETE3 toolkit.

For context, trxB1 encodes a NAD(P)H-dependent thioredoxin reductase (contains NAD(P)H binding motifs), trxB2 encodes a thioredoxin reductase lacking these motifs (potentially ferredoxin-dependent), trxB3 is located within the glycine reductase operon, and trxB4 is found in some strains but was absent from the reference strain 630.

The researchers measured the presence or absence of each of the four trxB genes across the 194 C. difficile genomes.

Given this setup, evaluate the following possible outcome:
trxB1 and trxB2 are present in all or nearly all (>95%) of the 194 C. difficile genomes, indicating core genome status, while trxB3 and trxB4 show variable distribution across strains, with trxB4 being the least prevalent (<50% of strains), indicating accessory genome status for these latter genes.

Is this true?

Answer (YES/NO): NO